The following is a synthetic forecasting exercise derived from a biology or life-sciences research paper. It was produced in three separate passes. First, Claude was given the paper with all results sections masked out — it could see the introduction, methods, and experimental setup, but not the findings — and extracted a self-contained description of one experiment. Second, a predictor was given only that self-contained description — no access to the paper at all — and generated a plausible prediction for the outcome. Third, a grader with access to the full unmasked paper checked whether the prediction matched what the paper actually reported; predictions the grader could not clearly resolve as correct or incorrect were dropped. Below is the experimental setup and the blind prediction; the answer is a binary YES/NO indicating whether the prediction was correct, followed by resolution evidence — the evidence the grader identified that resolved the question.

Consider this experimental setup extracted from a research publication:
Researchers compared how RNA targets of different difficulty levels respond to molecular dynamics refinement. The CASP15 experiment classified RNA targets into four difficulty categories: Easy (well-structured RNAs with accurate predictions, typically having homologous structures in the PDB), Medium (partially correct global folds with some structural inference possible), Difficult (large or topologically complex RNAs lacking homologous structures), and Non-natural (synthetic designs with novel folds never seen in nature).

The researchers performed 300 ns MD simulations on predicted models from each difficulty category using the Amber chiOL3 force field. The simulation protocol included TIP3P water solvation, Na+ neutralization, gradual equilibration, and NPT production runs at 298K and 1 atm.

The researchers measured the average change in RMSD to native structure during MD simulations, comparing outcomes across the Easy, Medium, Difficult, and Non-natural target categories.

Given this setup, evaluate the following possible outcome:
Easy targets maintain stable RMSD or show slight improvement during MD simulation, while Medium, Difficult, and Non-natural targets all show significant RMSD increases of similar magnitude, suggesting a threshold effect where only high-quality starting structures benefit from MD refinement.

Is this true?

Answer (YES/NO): NO